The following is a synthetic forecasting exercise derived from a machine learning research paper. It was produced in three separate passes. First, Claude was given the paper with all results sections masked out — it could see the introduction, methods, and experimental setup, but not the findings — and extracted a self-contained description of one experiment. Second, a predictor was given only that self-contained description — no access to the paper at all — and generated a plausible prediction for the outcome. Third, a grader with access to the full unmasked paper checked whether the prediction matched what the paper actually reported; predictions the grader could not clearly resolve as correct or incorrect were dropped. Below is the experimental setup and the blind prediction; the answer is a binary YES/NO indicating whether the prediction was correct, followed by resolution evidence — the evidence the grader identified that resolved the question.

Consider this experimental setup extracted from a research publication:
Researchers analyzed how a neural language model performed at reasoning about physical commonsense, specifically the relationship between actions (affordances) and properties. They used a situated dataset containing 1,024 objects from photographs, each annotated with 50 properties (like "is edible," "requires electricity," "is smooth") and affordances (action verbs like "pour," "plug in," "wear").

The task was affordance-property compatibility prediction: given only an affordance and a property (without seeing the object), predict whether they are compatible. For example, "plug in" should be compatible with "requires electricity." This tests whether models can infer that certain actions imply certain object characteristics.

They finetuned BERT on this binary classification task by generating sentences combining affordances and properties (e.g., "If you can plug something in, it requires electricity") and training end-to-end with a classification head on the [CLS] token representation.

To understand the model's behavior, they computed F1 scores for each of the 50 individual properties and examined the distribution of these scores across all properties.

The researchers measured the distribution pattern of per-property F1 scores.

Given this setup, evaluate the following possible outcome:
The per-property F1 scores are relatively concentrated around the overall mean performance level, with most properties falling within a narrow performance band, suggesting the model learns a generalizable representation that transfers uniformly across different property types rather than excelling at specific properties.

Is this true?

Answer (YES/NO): NO